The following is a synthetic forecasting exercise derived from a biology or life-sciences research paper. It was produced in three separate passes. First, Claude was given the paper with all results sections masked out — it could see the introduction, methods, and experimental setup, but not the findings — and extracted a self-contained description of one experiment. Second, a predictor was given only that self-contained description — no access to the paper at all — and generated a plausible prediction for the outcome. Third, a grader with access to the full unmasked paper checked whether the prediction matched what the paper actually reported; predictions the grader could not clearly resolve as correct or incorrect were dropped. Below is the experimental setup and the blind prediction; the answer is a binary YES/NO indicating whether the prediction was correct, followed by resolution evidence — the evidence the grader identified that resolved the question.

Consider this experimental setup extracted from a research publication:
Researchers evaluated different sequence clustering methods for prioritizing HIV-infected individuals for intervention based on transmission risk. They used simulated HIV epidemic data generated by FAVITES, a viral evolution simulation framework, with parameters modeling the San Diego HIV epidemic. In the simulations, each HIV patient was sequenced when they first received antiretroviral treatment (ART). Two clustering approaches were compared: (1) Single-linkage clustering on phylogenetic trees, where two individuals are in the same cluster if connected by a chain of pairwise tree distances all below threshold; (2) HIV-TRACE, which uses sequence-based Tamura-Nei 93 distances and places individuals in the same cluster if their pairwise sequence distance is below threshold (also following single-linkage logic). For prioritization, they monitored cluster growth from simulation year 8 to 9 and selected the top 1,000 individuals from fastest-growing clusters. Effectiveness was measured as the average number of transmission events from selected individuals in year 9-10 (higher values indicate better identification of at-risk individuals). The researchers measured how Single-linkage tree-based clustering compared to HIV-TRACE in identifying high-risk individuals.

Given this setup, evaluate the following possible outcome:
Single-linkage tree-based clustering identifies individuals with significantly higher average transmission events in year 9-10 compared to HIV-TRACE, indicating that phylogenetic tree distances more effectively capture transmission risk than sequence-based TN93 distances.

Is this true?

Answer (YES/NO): NO